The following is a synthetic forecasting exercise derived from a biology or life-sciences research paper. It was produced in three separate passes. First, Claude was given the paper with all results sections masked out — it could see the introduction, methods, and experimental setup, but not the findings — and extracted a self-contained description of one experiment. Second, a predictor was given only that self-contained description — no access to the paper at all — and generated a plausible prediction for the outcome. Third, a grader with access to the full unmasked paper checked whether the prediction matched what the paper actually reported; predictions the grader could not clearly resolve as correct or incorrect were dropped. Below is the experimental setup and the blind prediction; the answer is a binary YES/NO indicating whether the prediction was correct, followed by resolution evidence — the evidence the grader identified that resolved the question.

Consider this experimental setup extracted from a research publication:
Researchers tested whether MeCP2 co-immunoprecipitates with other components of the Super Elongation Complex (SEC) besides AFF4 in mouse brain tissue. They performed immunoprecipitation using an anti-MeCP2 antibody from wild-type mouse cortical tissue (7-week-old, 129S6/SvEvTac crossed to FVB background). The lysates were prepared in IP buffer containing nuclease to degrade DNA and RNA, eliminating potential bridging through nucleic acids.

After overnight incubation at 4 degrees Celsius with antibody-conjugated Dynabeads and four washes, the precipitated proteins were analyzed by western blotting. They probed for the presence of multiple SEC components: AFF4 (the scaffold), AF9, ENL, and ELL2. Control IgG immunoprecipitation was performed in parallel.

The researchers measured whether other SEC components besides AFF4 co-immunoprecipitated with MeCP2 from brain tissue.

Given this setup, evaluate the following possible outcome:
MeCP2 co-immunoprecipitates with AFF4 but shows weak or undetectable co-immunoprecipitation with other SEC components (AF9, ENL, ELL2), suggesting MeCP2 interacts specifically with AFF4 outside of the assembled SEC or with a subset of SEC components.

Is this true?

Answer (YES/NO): NO